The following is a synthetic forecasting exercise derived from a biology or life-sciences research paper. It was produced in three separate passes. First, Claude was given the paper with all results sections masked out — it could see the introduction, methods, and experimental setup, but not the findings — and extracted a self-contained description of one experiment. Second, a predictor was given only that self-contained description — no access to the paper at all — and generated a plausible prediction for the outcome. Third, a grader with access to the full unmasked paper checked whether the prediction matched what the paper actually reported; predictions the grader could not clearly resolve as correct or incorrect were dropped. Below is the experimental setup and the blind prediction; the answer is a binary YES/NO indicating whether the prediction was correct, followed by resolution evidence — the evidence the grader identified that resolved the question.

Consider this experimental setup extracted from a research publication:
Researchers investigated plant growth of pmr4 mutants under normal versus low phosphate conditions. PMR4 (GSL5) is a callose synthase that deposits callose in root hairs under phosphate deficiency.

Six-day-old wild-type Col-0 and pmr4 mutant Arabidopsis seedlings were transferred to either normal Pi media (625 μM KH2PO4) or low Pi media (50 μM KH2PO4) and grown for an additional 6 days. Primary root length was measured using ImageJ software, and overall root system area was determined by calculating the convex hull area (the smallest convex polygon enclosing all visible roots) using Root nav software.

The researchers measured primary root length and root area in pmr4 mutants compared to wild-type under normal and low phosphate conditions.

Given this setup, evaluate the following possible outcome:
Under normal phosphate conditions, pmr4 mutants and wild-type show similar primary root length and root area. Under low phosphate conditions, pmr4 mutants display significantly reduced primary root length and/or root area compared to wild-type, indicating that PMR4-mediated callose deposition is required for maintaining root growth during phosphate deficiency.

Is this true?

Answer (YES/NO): NO